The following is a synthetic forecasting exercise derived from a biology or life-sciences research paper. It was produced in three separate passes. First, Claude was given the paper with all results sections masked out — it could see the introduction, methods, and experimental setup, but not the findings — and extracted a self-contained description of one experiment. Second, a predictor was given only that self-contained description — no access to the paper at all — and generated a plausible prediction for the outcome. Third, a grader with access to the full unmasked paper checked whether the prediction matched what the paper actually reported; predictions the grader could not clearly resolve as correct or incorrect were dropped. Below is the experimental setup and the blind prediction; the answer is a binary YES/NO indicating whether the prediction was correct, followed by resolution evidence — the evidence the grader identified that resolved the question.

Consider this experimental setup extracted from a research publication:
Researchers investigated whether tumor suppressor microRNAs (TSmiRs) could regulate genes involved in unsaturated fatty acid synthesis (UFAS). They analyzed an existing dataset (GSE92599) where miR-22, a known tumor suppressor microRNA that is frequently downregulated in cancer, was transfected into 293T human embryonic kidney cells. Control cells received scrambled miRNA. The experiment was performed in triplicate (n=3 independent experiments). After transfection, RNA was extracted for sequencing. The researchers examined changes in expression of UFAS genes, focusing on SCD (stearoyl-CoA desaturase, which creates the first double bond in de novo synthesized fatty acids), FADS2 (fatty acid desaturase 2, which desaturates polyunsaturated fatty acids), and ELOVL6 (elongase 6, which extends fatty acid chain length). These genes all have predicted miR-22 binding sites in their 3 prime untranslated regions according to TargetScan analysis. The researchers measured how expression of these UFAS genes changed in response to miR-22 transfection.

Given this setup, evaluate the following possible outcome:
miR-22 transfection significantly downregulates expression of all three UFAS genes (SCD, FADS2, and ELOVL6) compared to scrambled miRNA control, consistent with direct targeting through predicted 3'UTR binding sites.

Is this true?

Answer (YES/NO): NO